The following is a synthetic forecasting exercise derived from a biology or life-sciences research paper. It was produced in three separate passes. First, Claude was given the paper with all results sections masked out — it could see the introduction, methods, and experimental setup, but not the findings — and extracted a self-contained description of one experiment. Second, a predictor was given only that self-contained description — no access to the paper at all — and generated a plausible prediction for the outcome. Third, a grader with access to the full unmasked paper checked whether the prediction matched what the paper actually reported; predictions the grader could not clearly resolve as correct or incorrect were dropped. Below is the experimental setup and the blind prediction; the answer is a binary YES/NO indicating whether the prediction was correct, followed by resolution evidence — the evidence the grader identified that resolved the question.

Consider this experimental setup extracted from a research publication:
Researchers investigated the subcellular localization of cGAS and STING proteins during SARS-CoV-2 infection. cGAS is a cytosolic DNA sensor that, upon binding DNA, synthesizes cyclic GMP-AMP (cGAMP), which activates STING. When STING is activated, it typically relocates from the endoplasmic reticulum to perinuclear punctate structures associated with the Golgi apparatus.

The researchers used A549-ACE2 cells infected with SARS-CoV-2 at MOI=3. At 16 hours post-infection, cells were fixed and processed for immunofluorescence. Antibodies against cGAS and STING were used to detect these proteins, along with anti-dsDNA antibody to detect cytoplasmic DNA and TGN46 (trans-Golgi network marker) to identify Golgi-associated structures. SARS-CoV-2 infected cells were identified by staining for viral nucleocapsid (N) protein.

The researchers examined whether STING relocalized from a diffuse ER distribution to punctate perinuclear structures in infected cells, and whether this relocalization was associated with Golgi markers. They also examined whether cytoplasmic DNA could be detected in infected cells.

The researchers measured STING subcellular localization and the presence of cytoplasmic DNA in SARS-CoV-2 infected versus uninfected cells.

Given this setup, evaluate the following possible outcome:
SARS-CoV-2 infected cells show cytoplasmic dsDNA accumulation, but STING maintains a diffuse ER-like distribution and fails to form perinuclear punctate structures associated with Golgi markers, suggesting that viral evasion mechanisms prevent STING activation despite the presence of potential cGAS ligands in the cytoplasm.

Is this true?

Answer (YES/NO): NO